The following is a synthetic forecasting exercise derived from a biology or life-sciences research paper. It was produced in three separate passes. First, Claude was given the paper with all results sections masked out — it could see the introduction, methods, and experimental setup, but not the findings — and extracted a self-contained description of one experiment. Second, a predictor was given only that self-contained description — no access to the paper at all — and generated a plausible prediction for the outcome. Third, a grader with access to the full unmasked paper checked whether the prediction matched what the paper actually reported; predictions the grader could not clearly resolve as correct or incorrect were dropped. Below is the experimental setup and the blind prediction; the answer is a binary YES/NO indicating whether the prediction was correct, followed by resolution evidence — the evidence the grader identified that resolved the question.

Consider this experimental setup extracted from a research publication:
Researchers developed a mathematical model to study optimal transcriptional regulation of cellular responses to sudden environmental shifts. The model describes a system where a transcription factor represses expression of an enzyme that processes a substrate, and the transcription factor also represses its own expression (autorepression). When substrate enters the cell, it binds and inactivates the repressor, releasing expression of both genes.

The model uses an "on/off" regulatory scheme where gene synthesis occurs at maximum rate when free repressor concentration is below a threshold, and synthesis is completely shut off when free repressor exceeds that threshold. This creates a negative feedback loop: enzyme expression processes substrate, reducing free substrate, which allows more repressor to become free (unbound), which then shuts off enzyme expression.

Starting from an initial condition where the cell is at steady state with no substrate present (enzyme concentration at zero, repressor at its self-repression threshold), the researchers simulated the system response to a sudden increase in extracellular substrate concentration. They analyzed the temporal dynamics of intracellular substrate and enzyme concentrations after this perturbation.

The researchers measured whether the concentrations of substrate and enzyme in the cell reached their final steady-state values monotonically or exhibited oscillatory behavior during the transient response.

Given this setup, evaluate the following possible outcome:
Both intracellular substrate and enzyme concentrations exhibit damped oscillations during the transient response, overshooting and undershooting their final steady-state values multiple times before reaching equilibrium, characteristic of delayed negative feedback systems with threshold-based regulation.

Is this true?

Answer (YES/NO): YES